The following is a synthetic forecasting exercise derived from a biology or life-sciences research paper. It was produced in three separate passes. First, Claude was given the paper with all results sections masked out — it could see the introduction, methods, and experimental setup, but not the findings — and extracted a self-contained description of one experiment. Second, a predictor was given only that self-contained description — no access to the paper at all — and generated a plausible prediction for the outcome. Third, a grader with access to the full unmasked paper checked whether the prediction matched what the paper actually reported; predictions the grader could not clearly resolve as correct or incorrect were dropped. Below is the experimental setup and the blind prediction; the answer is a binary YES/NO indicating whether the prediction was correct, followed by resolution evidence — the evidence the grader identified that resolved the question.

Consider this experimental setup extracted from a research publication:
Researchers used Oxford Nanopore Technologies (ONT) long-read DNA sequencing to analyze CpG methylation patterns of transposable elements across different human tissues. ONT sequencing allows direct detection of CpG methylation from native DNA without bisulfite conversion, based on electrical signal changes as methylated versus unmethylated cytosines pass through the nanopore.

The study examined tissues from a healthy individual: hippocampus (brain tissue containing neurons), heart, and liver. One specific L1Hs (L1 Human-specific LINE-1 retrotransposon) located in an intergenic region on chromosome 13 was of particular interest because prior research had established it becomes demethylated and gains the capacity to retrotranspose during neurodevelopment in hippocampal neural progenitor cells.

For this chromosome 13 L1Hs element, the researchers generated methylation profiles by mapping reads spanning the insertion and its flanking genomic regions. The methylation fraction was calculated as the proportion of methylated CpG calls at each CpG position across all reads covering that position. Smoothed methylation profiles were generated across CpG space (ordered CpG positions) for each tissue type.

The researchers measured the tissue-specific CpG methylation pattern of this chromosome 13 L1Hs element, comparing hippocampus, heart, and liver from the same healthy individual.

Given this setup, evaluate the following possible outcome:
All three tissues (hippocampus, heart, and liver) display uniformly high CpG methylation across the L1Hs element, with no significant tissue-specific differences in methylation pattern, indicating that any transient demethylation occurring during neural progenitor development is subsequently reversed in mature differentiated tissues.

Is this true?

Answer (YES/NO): NO